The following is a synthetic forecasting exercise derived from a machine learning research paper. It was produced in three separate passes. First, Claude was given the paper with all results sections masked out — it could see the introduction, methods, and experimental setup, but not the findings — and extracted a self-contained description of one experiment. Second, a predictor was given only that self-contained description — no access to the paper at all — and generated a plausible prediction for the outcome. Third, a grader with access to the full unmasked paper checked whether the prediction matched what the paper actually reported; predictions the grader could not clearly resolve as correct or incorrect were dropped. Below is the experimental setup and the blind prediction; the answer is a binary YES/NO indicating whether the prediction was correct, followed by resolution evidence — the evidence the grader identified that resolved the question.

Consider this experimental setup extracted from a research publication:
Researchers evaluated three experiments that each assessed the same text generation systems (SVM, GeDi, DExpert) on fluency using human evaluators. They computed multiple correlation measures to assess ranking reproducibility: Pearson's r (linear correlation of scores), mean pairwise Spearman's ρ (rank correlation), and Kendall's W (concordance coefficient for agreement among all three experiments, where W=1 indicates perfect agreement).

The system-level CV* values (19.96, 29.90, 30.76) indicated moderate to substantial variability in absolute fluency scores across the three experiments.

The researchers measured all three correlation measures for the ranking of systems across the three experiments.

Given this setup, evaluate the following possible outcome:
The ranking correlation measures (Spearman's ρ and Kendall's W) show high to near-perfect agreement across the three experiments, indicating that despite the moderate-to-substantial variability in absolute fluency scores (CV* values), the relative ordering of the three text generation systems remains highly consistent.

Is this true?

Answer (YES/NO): YES